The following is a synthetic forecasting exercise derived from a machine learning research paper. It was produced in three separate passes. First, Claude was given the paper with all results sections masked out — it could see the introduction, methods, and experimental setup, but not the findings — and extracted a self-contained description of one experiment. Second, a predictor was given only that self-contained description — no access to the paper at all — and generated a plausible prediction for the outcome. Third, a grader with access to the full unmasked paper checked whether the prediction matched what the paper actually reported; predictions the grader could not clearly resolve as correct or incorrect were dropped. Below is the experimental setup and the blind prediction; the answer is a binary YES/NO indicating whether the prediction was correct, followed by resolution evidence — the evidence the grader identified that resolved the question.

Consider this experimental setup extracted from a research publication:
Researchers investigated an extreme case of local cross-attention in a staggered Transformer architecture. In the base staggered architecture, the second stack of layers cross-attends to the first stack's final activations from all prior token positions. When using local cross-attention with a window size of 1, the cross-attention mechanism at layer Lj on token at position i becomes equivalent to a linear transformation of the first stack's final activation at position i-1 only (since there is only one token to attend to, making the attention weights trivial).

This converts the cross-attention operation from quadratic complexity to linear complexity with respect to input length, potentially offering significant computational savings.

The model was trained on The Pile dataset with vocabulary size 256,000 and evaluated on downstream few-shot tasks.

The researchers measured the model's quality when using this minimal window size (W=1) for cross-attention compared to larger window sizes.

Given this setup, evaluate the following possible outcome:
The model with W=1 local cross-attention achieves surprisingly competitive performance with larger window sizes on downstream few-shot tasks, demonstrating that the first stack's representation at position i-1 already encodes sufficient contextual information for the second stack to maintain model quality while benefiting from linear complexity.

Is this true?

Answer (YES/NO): NO